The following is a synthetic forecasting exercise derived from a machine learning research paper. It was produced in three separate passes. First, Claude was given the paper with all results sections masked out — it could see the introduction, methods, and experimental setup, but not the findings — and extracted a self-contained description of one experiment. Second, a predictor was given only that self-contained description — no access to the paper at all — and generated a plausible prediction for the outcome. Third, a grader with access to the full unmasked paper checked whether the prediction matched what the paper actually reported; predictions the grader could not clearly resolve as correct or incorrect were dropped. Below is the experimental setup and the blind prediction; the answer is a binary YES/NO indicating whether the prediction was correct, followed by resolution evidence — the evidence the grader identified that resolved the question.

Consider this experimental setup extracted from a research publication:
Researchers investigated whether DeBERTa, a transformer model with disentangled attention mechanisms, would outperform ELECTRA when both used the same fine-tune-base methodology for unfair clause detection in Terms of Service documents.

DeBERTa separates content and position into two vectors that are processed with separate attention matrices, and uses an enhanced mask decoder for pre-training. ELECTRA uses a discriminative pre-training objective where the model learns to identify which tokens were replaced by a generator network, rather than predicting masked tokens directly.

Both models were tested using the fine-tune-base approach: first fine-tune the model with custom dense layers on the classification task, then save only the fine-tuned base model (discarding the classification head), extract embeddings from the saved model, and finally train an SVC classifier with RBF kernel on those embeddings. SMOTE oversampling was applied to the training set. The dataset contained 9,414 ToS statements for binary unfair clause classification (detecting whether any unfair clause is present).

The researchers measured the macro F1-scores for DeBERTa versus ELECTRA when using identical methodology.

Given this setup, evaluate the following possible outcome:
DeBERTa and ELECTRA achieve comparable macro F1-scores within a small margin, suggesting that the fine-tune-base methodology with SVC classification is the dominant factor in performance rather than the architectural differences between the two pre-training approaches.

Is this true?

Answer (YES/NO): YES